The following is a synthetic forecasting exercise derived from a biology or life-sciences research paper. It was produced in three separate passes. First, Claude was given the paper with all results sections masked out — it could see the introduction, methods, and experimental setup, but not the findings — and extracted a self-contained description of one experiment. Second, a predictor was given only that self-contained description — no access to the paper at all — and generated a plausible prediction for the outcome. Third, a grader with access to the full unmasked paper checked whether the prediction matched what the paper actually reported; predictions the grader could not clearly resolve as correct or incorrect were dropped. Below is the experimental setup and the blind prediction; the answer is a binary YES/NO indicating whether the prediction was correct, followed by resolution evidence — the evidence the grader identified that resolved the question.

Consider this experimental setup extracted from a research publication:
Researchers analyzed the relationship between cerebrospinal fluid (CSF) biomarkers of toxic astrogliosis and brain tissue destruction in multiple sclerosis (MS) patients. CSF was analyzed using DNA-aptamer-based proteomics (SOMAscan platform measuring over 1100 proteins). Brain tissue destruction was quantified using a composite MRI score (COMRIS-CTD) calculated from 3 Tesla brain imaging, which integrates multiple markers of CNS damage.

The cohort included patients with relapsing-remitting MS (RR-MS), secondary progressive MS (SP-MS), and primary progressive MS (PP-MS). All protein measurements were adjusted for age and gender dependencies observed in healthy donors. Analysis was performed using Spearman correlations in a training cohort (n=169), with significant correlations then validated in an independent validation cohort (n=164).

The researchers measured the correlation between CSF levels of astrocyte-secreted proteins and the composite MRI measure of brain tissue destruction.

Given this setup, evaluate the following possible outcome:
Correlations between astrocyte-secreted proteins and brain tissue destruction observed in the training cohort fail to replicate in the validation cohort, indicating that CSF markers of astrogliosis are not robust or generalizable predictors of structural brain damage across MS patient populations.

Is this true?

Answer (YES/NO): NO